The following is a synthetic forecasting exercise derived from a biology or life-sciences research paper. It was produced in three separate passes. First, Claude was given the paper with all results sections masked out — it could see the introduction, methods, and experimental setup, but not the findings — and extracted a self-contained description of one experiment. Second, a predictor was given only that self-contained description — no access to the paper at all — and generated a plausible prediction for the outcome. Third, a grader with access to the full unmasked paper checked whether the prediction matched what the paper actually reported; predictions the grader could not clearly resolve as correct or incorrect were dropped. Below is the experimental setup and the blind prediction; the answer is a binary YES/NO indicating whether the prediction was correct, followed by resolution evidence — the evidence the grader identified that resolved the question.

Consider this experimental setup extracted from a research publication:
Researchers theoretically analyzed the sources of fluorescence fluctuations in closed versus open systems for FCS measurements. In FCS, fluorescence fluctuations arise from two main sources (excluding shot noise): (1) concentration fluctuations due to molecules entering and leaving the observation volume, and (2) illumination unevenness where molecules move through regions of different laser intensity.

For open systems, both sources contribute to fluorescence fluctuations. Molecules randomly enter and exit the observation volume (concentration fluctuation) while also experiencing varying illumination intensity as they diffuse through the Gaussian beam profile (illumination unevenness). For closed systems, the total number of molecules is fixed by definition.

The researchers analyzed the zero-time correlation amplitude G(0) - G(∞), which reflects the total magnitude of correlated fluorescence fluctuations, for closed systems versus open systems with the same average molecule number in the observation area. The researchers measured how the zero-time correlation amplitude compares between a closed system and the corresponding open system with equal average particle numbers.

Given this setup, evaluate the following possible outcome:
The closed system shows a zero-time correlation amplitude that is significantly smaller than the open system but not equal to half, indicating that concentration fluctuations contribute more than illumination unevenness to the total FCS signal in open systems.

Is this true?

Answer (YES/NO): YES